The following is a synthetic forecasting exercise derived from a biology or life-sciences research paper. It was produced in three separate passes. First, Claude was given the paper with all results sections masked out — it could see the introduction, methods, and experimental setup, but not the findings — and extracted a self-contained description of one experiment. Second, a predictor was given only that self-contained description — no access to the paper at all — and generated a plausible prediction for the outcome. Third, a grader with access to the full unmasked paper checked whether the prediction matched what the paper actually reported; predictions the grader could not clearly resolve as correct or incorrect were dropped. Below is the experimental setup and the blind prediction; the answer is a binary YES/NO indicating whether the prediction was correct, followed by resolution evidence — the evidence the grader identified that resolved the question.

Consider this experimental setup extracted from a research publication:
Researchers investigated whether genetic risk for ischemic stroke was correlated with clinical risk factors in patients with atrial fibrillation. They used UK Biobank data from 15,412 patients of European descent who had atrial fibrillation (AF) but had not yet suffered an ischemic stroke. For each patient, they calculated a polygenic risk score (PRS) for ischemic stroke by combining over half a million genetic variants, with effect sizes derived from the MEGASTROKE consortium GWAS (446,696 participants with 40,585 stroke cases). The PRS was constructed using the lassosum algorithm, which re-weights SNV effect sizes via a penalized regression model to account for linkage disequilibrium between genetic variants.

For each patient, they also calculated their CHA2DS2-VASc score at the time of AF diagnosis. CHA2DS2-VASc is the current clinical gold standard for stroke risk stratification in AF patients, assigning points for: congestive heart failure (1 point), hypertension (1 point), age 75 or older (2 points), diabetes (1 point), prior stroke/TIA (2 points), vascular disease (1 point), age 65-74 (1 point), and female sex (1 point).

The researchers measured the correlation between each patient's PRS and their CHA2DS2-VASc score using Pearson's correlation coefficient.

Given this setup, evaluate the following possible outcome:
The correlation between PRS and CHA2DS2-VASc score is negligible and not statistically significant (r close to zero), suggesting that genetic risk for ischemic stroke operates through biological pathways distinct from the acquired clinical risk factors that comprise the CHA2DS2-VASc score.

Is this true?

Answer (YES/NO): YES